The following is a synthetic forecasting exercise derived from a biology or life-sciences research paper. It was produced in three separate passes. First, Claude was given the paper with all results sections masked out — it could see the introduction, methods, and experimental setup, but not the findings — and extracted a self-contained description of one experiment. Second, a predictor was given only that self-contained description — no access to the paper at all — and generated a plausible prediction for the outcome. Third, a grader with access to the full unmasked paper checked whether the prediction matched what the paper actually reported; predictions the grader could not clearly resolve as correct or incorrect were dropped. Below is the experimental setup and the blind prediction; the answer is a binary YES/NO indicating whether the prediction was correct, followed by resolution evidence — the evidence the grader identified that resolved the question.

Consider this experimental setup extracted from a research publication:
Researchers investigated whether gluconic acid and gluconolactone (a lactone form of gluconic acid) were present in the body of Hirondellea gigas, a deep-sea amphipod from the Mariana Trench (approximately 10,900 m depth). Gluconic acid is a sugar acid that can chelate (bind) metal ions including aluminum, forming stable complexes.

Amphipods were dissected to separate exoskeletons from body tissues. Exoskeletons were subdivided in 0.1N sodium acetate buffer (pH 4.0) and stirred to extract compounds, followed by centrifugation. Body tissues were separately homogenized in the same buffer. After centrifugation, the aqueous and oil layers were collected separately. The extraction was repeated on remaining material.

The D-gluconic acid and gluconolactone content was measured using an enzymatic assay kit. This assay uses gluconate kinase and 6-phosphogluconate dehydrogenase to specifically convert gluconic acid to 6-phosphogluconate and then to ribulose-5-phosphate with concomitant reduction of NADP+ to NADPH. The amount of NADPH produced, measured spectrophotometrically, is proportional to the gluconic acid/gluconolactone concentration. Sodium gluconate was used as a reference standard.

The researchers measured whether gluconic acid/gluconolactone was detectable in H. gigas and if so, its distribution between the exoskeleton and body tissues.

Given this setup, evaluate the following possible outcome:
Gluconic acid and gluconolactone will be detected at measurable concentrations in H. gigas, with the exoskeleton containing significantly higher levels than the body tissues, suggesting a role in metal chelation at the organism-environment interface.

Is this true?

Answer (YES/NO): NO